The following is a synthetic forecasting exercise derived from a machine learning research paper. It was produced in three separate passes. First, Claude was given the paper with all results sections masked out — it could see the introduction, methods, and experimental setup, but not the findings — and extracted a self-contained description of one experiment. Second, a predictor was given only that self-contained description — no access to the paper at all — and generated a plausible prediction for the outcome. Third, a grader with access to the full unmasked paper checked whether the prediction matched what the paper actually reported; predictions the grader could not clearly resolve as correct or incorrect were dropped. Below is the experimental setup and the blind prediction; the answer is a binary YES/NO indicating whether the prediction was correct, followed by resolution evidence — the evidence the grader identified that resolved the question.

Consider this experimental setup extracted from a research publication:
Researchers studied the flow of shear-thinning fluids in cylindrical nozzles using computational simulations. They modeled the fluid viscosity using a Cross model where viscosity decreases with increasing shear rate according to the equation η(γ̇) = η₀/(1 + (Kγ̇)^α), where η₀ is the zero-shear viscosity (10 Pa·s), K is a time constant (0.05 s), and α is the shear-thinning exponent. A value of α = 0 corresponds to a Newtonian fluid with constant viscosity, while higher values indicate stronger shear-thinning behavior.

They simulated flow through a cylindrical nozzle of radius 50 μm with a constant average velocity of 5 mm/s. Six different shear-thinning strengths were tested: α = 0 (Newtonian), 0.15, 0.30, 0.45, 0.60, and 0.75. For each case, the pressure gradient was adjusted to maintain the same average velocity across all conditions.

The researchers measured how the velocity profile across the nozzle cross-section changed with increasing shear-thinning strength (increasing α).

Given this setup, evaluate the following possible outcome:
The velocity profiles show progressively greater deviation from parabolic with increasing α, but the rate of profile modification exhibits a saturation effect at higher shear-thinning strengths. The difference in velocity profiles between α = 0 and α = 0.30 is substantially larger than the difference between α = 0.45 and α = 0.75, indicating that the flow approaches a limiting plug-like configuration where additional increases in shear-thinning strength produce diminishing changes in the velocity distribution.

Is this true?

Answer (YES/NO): NO